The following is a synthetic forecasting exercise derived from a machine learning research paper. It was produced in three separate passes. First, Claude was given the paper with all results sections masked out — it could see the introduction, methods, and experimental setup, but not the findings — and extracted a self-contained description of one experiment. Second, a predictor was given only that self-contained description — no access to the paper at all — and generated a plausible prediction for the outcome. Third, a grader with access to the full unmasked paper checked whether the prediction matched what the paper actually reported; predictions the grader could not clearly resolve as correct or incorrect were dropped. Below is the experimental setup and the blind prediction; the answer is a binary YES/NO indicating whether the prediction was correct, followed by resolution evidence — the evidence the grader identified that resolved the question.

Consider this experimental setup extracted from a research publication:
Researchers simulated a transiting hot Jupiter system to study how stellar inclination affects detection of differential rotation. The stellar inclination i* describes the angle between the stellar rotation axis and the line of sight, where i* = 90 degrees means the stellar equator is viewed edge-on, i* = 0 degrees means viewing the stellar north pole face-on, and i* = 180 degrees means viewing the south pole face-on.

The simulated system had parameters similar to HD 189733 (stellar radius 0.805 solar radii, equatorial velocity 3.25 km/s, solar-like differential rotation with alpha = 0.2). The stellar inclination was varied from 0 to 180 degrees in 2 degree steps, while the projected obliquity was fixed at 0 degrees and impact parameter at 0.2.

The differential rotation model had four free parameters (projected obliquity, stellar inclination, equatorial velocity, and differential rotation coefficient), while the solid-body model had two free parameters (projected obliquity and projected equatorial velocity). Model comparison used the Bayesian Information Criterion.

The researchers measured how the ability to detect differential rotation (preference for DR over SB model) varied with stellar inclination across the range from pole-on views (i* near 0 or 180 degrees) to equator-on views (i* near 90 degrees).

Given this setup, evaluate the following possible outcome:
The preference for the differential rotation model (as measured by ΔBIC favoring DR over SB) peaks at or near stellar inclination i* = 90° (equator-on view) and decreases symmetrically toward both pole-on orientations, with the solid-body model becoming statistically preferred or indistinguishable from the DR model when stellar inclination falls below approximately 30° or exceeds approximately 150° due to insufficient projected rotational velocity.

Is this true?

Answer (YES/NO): NO